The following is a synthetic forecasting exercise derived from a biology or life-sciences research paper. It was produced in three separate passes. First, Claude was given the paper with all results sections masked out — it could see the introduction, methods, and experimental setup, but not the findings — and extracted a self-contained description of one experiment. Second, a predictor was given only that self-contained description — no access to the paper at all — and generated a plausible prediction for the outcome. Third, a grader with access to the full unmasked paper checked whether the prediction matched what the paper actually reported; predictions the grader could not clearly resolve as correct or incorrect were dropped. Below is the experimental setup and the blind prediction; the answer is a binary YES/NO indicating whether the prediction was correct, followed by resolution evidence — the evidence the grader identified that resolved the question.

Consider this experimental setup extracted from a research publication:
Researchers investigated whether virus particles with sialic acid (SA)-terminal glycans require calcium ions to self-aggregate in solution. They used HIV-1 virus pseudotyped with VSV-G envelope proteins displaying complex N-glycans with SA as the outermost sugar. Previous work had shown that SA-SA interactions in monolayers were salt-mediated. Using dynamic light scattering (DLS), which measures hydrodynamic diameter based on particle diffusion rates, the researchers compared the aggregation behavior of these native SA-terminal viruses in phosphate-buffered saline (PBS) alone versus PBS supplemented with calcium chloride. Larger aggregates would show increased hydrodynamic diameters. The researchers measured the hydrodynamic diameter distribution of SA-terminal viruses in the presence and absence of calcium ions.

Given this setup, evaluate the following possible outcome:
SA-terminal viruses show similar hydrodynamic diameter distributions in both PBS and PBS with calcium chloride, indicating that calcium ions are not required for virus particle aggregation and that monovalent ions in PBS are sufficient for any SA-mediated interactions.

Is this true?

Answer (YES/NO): NO